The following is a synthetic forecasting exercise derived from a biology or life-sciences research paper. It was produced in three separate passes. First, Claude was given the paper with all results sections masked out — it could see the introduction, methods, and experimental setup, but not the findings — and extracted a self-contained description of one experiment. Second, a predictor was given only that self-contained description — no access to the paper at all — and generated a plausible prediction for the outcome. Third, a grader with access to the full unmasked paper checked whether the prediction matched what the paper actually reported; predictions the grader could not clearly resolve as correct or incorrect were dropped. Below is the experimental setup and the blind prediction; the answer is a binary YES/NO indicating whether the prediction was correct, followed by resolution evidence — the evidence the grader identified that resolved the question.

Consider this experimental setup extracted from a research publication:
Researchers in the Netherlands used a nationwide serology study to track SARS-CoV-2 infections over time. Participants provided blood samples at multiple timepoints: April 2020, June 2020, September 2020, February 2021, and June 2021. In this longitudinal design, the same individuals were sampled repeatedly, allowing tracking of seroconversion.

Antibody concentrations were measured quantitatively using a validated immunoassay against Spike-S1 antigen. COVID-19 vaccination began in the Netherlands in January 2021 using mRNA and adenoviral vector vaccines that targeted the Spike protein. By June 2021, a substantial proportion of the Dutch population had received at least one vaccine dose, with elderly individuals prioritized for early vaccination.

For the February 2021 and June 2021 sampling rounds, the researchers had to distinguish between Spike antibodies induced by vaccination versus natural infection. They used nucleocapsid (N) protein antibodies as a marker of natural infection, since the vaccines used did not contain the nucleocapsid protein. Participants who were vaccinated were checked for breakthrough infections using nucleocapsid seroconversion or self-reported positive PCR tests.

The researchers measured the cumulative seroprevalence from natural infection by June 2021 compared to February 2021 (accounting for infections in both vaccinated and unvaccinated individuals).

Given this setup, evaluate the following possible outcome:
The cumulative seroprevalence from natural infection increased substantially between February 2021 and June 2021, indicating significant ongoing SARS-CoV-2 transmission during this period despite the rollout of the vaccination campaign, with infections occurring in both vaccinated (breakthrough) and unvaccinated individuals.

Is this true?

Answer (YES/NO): YES